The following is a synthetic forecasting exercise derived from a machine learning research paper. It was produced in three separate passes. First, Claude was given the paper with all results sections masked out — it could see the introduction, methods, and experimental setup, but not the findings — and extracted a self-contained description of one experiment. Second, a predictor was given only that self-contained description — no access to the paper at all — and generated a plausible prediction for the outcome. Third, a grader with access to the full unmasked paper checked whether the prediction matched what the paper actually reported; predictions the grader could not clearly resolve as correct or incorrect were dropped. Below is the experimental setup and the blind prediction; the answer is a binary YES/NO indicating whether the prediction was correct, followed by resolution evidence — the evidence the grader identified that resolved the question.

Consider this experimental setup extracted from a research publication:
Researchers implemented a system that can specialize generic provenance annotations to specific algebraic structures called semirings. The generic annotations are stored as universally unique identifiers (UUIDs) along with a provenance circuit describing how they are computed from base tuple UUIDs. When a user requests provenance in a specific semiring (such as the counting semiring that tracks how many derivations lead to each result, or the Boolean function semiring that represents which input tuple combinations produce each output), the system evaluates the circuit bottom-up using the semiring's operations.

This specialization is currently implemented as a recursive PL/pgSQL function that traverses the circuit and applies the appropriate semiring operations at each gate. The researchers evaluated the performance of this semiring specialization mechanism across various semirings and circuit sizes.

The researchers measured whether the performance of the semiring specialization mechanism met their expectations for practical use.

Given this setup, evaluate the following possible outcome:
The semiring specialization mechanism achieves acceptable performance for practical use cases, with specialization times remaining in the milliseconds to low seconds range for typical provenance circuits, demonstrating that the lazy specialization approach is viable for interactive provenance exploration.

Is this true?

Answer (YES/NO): NO